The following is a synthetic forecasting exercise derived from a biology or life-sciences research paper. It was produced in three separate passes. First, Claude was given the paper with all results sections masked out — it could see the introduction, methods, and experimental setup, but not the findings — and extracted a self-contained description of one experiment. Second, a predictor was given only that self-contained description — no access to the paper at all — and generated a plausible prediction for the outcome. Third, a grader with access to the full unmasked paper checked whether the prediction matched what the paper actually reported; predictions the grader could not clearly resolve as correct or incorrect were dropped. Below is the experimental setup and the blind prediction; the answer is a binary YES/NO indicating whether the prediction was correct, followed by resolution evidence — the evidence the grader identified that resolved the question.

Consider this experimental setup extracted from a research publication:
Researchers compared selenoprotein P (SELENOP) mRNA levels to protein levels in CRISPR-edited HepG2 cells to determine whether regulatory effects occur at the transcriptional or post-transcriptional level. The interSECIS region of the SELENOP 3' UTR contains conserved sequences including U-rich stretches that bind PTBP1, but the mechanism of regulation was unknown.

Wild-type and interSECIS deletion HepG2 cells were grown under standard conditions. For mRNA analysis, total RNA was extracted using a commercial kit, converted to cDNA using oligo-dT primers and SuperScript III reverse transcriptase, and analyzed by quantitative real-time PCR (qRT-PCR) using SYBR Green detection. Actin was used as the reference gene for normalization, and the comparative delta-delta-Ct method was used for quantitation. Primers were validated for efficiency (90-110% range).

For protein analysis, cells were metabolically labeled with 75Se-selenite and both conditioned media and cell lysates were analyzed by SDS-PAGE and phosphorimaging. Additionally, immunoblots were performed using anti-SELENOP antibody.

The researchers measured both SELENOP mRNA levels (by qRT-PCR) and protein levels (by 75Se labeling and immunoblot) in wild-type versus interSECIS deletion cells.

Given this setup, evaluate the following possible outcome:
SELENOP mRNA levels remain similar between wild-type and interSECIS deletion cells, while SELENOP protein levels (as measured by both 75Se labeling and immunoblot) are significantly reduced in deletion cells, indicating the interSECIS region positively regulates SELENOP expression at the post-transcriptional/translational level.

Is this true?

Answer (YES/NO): NO